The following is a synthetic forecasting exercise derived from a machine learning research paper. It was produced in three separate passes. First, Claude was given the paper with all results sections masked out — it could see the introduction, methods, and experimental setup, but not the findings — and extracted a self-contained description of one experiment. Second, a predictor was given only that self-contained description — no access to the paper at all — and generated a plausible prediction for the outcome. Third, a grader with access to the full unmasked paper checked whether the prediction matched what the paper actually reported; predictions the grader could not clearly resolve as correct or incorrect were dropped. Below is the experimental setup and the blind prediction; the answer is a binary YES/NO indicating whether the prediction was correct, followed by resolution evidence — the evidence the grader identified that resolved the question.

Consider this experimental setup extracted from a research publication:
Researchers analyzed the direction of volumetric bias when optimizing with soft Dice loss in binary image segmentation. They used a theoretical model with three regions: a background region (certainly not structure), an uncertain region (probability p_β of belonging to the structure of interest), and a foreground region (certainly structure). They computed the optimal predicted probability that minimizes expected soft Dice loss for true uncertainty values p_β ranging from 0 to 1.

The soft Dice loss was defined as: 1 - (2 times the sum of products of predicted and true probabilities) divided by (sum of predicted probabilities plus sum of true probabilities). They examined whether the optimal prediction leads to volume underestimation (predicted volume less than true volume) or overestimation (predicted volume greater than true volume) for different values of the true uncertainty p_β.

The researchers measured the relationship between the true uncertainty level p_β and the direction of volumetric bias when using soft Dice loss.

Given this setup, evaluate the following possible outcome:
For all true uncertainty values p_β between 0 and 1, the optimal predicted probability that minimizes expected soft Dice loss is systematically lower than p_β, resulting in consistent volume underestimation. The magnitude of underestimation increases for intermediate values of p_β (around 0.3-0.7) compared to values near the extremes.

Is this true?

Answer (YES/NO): NO